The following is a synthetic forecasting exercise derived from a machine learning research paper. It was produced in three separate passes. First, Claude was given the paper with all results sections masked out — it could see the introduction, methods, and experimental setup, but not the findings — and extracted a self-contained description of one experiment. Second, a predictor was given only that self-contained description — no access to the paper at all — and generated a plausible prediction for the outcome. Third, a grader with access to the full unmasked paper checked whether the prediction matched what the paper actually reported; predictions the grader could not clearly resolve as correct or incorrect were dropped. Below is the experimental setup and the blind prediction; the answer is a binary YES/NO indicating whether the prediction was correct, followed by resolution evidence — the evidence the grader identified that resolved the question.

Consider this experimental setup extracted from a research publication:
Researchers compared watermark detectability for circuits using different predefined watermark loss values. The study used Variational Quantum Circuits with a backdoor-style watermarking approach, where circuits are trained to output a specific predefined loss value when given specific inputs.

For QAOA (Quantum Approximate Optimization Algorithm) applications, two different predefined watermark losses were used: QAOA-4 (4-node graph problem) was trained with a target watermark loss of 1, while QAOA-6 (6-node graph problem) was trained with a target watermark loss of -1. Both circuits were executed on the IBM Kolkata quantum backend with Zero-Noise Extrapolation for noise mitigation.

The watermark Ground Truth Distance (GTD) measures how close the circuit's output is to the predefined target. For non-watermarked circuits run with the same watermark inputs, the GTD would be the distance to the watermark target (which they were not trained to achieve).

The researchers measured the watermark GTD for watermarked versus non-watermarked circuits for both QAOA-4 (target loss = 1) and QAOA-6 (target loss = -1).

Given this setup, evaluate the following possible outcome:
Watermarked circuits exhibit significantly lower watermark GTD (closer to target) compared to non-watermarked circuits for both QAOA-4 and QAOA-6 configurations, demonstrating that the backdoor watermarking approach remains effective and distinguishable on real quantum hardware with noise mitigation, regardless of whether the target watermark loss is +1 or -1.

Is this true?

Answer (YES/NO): YES